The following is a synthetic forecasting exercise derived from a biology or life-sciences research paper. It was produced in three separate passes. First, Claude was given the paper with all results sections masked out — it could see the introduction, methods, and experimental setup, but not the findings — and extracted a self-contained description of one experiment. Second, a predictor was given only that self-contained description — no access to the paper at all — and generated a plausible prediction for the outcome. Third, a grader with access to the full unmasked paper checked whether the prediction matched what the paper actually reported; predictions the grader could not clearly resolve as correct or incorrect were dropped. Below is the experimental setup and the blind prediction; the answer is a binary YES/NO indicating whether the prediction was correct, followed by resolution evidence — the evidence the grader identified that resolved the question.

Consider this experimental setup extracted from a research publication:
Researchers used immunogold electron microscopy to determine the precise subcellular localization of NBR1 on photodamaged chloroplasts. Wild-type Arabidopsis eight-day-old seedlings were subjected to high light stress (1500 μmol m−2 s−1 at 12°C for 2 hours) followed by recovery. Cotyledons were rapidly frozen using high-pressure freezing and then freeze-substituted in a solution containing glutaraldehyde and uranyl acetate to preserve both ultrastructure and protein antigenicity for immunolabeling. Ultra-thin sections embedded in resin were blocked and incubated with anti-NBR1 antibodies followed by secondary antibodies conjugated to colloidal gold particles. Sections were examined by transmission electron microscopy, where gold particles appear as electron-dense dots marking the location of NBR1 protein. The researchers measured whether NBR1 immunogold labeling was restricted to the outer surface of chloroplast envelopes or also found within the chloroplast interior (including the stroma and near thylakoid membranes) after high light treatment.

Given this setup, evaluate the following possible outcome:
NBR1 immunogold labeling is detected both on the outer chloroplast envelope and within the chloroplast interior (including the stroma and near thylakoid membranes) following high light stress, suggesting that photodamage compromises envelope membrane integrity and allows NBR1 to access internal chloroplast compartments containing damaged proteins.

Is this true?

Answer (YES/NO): YES